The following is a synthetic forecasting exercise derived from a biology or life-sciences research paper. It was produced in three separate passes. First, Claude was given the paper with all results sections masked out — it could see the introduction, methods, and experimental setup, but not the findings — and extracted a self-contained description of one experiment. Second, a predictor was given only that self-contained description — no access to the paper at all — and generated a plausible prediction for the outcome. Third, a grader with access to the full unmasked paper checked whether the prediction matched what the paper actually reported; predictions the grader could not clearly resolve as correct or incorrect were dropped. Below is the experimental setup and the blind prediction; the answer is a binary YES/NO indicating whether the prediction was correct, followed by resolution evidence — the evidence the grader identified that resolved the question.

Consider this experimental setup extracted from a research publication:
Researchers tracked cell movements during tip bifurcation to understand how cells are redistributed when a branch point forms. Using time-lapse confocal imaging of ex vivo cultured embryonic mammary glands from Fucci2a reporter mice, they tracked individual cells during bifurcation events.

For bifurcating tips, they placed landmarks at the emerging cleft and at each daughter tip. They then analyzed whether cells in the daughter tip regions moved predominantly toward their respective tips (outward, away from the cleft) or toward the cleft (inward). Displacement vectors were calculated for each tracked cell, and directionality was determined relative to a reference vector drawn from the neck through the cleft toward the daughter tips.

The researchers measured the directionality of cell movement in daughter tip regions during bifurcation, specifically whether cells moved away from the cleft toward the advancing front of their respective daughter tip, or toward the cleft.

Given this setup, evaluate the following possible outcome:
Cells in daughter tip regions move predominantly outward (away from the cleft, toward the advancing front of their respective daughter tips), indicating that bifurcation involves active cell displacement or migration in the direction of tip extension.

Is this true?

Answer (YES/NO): YES